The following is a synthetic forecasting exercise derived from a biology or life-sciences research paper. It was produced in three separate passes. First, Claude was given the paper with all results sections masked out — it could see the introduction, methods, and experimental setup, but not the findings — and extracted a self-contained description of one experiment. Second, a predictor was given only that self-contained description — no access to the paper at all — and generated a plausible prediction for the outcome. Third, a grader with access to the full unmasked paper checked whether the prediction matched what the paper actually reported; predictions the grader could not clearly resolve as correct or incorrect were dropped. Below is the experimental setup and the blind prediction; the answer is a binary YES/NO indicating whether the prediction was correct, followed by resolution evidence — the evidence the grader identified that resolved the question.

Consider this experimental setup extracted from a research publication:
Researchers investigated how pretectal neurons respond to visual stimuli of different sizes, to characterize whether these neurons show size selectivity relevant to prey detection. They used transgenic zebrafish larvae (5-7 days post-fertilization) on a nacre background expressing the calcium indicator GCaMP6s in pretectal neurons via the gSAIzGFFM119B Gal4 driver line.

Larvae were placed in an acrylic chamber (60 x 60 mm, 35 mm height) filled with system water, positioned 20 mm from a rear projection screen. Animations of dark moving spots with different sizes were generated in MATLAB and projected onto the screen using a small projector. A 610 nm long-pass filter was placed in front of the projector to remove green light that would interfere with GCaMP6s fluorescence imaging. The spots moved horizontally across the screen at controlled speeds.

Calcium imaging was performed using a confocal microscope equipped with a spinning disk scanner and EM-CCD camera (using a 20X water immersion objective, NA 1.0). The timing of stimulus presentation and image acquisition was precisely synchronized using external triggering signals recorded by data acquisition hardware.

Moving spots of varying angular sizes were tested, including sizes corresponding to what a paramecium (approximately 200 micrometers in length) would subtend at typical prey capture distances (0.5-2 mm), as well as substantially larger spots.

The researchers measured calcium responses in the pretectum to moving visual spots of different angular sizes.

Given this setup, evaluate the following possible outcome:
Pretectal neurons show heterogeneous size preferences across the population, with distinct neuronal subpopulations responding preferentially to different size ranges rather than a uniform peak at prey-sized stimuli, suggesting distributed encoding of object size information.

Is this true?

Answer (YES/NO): NO